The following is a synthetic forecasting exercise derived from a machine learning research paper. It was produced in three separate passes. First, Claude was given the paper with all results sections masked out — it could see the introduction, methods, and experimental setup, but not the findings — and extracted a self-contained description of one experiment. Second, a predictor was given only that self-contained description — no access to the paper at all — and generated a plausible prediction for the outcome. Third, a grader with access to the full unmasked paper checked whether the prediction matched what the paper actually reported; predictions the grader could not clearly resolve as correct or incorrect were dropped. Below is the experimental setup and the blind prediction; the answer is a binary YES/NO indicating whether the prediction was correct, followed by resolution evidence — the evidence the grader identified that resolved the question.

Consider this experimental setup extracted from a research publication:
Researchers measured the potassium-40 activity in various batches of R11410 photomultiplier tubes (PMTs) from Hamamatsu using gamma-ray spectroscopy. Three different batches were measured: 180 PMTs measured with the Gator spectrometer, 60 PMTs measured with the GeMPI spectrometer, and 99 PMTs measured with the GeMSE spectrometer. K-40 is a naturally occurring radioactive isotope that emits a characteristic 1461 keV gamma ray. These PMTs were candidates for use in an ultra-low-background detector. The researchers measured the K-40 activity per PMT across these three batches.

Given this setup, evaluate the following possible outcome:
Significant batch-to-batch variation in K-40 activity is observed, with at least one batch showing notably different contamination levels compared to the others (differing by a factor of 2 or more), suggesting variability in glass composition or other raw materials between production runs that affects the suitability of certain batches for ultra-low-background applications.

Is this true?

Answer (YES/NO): NO